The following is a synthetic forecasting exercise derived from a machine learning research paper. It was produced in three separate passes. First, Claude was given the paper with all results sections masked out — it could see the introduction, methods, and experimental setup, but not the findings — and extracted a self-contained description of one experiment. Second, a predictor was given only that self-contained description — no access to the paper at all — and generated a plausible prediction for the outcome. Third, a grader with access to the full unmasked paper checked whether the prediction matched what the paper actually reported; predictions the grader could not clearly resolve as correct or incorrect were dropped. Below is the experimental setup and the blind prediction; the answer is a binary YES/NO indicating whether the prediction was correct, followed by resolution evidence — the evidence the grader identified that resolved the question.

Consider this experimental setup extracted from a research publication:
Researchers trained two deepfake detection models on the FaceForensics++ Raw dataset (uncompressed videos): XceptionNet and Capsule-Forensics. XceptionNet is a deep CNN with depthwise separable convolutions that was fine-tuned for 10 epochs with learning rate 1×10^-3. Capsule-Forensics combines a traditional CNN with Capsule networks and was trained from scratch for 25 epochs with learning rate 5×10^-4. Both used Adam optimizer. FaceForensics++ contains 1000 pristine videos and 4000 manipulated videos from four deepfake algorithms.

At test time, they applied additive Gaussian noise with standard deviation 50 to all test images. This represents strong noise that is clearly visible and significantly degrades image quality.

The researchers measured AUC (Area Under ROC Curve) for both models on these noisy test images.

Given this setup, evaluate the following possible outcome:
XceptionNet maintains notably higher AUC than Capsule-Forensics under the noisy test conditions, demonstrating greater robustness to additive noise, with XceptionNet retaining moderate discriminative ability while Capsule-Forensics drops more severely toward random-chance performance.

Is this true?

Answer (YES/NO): NO